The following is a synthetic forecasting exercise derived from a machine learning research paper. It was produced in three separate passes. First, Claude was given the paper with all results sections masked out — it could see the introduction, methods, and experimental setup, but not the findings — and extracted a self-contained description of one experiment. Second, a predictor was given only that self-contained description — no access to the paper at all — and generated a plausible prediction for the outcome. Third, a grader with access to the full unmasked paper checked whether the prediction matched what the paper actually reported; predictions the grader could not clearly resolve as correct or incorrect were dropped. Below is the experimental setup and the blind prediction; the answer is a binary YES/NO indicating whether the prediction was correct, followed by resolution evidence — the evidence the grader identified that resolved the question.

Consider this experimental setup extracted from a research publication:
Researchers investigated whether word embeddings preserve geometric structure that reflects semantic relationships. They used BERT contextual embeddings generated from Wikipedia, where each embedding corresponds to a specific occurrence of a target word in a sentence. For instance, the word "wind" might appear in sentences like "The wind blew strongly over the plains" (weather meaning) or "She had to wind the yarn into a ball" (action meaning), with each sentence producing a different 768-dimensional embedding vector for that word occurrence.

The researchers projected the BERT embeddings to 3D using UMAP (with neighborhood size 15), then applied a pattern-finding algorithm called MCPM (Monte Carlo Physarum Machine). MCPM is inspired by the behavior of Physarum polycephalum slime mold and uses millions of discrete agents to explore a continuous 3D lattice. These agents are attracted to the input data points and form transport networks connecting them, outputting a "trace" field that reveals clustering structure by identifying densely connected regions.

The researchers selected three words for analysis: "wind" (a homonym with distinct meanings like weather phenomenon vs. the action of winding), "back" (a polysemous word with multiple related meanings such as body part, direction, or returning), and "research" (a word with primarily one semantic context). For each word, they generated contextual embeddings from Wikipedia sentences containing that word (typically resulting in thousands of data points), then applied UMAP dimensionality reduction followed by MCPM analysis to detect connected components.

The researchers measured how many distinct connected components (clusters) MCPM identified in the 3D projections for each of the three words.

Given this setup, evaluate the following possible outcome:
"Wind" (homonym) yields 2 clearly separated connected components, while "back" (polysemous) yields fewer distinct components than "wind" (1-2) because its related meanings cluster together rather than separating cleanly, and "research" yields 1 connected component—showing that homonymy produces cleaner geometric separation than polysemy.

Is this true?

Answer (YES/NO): NO